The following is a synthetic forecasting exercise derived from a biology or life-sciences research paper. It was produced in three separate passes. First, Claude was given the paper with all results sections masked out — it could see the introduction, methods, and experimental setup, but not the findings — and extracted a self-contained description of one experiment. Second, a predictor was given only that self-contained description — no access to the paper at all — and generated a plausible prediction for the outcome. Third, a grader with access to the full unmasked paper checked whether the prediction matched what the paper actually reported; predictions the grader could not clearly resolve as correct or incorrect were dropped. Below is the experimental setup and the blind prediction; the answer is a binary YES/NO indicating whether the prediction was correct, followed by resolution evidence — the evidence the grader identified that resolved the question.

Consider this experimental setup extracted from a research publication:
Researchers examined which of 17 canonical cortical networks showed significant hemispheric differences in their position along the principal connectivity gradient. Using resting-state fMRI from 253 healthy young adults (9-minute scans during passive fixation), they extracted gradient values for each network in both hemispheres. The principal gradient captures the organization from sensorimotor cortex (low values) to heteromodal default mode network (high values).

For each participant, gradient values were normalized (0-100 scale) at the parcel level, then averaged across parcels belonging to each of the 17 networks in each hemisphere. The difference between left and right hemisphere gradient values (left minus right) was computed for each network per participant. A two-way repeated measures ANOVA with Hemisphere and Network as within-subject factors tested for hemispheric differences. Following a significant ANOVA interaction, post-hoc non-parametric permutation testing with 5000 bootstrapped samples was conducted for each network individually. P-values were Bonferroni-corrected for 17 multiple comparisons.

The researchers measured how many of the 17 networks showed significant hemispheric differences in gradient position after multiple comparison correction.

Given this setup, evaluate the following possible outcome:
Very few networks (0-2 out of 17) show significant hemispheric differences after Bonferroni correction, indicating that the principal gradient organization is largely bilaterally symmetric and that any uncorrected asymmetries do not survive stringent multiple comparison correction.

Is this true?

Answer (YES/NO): NO